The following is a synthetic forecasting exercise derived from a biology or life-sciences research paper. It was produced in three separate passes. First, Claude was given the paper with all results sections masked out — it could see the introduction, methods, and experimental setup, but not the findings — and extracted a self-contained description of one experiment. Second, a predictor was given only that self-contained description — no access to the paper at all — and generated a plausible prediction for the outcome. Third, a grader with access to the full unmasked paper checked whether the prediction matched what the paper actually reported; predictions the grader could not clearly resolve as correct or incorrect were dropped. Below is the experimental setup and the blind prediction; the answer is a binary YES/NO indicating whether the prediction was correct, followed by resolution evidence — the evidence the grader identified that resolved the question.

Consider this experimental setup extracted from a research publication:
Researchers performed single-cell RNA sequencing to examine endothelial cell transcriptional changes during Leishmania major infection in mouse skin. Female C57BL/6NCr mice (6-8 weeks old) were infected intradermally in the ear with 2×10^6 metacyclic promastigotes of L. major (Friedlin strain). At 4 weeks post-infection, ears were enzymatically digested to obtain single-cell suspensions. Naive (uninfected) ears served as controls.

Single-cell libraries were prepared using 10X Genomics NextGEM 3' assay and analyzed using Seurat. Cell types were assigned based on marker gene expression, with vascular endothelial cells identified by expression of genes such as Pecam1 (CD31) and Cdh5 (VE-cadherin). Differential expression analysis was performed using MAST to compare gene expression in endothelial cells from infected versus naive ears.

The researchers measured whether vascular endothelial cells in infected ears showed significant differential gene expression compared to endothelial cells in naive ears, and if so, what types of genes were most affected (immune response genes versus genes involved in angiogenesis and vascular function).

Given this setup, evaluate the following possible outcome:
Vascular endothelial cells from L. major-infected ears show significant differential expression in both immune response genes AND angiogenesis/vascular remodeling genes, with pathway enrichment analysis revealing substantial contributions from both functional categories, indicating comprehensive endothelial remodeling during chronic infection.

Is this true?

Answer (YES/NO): NO